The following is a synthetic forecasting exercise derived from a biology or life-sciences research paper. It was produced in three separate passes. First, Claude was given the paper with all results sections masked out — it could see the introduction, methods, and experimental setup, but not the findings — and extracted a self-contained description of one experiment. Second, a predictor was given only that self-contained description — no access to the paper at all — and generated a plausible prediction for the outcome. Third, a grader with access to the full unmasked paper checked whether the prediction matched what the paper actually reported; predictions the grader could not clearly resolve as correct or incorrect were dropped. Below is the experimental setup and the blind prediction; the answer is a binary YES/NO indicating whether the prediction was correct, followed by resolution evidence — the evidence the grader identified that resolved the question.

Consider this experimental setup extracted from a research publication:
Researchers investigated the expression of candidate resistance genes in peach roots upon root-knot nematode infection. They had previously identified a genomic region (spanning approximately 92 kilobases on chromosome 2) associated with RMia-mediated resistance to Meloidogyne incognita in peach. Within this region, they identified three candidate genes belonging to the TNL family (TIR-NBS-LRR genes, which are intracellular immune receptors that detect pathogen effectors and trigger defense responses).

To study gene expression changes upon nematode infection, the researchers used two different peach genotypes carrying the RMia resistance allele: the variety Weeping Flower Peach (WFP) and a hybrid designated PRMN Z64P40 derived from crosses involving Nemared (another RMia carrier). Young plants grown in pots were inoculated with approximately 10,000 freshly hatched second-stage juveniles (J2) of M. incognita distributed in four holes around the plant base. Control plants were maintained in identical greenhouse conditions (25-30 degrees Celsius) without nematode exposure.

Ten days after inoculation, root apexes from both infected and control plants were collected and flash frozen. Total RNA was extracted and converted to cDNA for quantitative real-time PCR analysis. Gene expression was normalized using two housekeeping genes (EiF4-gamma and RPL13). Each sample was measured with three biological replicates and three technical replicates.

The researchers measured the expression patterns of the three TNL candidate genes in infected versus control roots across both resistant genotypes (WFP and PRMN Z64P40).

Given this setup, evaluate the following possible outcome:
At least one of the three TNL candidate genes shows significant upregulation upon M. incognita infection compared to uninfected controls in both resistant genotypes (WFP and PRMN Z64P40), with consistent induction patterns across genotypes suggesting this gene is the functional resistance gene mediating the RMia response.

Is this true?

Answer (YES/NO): YES